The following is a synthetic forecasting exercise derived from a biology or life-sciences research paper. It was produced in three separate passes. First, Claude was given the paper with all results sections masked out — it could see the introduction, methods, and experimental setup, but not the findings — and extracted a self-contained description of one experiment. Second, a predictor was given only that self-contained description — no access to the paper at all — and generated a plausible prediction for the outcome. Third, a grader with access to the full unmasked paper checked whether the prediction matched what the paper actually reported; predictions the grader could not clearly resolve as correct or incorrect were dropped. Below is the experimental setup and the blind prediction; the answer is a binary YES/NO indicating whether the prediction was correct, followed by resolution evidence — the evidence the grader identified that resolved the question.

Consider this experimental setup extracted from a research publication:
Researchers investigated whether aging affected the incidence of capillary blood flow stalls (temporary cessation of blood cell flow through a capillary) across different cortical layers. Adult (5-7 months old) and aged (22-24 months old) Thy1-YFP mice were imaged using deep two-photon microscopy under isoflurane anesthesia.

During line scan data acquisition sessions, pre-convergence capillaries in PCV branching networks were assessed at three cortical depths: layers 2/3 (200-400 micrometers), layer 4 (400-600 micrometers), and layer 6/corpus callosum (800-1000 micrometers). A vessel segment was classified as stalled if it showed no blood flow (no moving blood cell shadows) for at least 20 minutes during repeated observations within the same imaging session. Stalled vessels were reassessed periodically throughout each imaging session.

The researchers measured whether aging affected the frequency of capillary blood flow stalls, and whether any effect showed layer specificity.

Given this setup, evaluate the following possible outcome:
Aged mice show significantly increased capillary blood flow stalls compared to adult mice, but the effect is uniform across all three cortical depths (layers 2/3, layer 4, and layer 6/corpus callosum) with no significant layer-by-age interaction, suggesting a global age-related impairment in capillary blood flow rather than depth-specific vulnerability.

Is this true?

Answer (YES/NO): NO